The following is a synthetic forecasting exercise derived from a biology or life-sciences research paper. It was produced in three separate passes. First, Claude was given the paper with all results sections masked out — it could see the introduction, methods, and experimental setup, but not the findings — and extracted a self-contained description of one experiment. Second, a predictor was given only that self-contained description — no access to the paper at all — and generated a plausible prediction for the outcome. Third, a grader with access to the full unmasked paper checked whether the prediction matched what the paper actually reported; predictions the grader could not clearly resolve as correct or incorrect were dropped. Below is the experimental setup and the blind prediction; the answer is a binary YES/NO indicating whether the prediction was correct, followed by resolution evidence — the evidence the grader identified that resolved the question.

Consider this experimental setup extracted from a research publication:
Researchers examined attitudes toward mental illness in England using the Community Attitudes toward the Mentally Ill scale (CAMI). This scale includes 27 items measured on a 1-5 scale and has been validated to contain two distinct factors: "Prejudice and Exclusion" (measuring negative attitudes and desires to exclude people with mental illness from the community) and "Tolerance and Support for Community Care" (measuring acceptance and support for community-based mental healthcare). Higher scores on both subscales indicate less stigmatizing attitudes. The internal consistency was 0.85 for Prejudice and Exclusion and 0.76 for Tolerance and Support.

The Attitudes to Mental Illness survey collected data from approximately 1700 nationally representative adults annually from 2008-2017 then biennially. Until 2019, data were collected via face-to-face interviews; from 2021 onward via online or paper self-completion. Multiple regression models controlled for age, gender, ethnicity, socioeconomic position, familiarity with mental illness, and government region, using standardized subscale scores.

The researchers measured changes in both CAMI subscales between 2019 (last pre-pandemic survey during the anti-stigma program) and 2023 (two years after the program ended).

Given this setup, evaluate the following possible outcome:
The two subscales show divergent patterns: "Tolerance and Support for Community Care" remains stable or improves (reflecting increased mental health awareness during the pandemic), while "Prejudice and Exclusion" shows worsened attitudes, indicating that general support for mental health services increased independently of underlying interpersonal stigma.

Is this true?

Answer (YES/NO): NO